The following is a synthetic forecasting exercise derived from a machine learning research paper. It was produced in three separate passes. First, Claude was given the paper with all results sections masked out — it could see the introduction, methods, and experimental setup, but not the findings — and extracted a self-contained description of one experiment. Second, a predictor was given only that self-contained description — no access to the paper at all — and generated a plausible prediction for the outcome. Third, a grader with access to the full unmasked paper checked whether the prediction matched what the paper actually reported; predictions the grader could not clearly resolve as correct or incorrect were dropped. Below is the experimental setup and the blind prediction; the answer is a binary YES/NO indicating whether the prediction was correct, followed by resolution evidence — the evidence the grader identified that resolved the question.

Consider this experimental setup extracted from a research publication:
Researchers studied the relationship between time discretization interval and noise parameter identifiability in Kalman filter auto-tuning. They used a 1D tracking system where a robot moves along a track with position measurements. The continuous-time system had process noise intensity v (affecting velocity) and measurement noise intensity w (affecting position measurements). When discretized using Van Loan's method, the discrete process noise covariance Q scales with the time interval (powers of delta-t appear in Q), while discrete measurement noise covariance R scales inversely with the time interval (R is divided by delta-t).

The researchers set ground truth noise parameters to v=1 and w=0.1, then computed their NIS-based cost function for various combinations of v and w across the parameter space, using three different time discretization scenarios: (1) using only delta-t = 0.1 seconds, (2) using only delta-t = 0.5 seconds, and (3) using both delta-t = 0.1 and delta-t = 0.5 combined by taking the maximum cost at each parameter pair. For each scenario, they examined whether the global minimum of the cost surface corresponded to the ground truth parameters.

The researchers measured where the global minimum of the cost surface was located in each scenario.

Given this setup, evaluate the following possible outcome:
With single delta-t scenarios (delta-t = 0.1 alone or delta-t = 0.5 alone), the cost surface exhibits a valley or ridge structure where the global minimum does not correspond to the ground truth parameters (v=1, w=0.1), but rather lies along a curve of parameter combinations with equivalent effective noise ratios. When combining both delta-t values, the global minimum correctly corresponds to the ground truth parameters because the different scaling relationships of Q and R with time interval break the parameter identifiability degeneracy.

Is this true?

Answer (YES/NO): YES